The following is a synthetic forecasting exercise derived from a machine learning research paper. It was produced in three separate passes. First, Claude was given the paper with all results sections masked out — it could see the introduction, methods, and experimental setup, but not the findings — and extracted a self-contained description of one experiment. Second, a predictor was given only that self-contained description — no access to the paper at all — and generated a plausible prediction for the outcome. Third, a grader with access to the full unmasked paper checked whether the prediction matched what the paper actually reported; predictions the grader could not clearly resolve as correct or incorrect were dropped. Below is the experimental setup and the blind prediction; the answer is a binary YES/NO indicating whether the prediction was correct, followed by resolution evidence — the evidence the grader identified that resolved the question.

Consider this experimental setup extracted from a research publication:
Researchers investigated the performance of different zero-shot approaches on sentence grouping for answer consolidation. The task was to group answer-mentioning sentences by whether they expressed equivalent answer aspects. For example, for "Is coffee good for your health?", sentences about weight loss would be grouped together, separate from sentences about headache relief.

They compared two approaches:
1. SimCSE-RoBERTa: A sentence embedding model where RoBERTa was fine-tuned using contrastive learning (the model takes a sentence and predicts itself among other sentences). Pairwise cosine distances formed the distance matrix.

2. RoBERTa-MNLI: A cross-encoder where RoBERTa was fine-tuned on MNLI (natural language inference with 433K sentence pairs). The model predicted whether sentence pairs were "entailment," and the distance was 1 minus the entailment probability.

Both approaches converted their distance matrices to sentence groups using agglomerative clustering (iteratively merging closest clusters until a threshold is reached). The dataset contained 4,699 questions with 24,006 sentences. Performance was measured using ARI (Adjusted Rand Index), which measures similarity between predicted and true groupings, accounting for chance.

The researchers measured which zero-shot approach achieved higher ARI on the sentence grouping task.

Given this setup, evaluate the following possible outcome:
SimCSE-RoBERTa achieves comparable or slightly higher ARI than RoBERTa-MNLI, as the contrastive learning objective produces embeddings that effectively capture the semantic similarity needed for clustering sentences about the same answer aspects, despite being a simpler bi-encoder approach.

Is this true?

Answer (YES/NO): NO